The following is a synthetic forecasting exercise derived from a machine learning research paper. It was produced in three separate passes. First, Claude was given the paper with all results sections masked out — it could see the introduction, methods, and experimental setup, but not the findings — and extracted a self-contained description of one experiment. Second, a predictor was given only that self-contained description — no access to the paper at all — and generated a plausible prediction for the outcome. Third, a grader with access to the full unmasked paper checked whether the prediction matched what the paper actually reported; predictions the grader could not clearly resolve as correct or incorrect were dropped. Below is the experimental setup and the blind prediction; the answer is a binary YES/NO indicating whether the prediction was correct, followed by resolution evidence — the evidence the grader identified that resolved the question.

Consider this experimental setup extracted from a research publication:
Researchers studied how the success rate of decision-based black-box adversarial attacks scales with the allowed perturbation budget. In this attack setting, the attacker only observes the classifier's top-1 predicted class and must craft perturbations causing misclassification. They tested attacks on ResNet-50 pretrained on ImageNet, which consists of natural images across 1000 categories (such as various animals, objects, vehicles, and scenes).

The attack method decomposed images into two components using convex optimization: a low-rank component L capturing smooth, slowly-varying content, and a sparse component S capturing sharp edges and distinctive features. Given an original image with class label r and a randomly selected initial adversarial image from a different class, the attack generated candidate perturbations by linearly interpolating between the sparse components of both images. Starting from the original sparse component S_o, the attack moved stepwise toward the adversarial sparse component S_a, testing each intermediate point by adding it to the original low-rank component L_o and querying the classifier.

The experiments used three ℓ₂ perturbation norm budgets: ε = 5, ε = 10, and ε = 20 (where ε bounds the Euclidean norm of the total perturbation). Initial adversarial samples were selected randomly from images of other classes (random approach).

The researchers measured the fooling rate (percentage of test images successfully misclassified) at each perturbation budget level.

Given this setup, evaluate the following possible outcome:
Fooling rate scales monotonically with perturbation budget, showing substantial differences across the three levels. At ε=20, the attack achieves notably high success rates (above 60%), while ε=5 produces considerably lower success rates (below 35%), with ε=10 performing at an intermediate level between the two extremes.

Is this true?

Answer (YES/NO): YES